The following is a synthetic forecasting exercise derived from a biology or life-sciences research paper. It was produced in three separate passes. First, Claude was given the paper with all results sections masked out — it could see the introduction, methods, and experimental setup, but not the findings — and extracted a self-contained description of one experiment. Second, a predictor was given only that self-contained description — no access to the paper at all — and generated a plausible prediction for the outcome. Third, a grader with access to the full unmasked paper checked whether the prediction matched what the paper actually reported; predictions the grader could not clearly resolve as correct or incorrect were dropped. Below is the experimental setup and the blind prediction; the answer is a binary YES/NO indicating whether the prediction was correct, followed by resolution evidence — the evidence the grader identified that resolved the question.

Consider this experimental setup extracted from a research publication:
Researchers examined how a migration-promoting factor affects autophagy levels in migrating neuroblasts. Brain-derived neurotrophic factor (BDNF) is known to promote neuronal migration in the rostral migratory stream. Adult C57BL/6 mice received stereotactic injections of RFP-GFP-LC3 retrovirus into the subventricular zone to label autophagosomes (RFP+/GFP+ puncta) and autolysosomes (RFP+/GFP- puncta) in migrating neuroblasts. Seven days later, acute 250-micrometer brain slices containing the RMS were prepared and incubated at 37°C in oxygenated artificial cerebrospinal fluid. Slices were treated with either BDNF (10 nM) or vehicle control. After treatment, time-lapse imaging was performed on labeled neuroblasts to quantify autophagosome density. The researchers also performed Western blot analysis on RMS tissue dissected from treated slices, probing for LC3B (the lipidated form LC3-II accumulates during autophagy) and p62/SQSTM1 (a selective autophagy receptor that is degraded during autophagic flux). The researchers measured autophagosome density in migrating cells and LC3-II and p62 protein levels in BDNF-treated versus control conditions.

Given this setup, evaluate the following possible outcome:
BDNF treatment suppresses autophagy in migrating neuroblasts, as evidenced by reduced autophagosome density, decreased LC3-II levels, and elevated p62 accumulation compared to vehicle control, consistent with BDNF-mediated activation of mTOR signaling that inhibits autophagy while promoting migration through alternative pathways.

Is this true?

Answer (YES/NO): NO